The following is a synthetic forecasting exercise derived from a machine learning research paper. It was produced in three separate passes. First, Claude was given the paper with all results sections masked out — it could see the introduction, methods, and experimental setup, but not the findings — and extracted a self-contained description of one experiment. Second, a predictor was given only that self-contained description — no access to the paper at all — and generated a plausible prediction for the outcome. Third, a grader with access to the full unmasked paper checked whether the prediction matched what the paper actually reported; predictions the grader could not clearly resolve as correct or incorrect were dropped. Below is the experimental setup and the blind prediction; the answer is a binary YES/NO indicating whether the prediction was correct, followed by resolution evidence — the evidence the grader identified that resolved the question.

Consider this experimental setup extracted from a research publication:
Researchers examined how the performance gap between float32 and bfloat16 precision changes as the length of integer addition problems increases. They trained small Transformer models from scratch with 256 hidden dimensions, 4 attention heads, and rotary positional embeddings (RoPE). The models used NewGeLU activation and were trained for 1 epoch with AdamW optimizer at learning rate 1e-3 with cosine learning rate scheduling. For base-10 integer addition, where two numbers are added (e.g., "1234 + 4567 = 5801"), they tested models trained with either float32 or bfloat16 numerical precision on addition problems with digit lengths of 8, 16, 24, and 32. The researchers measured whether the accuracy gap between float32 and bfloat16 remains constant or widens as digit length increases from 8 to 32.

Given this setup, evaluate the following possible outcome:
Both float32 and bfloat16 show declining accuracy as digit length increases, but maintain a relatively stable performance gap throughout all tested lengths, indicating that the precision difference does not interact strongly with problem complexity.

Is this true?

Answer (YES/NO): NO